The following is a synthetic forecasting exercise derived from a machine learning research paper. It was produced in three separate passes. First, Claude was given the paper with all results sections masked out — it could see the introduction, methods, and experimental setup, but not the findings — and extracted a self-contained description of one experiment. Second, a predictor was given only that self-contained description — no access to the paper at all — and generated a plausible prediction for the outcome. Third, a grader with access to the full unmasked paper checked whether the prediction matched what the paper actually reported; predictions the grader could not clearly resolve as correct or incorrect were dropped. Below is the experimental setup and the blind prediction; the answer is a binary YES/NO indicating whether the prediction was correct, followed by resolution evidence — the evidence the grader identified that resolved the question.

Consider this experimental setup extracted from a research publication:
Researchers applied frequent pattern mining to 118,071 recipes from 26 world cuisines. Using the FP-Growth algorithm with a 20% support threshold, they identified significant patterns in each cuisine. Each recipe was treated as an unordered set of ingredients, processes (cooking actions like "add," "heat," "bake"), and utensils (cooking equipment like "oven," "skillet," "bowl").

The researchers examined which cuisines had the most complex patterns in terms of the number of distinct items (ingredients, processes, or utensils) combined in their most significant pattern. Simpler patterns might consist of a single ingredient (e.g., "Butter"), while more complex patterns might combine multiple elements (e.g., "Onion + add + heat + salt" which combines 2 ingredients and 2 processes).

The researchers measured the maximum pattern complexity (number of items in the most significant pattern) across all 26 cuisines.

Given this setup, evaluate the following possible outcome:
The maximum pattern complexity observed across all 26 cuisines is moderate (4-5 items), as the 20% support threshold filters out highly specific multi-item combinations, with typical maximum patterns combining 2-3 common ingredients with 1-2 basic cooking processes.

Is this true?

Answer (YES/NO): YES